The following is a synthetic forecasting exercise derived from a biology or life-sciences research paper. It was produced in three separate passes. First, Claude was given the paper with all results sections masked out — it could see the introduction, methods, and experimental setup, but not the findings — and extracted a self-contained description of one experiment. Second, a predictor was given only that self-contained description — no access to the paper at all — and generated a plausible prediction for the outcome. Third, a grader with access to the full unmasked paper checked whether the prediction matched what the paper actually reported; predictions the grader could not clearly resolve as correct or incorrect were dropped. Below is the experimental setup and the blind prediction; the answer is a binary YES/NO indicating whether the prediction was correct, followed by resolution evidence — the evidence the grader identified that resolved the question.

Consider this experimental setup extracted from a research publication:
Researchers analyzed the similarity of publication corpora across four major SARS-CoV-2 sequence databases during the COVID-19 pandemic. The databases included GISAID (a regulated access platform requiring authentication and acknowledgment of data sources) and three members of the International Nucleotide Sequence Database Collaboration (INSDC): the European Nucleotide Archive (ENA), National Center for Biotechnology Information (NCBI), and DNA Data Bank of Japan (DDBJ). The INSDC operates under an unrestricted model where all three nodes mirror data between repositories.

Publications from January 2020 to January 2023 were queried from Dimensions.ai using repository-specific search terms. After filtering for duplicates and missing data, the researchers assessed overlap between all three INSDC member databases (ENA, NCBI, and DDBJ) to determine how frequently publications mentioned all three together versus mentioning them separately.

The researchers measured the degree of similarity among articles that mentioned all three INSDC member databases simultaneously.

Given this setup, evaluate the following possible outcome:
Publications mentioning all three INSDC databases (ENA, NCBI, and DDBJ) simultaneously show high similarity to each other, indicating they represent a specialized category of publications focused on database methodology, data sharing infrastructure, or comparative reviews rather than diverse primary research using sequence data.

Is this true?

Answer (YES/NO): NO